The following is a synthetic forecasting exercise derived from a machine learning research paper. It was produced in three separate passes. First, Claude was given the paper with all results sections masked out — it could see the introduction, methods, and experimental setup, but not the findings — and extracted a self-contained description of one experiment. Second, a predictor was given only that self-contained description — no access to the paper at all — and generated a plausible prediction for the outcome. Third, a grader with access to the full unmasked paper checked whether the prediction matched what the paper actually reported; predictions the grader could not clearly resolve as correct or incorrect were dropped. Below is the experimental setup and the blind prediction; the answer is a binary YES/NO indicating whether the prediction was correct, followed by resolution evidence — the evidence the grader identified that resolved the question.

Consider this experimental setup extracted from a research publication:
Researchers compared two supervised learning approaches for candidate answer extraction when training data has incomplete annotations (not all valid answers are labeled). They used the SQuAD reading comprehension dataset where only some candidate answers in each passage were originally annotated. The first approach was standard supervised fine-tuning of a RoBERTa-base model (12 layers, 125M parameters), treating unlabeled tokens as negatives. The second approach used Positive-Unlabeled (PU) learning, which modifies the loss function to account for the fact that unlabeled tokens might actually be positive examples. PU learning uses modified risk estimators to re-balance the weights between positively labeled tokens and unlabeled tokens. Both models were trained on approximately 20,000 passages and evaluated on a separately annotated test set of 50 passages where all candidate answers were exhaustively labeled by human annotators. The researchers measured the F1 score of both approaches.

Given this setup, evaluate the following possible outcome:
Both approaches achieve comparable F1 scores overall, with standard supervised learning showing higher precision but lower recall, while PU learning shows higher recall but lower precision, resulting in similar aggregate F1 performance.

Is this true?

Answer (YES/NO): NO